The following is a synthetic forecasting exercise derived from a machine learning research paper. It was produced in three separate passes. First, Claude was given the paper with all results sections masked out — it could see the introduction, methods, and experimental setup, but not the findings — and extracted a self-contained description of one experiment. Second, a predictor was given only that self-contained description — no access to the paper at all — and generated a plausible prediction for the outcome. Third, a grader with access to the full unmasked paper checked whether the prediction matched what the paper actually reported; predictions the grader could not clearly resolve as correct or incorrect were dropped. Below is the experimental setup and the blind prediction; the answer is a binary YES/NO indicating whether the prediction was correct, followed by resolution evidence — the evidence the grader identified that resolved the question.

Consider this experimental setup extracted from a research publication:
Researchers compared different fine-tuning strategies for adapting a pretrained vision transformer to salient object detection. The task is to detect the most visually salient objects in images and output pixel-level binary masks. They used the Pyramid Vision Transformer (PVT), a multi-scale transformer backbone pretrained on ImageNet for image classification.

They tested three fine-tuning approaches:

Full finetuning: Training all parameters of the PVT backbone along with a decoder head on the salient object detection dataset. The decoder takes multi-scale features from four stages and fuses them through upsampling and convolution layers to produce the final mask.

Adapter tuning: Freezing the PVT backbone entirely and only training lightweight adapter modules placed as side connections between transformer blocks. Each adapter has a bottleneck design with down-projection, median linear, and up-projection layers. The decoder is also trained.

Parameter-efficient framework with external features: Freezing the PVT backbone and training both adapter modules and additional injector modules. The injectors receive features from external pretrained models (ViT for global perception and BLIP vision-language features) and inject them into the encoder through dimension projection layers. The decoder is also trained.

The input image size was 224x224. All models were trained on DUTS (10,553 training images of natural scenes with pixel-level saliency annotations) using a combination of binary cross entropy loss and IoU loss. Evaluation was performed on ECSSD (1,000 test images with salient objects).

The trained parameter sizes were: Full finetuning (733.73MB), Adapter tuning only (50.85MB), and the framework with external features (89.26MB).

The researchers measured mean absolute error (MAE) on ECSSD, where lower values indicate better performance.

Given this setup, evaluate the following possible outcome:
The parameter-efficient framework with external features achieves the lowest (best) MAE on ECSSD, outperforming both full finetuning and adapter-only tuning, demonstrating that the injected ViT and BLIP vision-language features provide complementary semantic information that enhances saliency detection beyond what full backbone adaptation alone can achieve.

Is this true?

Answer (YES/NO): YES